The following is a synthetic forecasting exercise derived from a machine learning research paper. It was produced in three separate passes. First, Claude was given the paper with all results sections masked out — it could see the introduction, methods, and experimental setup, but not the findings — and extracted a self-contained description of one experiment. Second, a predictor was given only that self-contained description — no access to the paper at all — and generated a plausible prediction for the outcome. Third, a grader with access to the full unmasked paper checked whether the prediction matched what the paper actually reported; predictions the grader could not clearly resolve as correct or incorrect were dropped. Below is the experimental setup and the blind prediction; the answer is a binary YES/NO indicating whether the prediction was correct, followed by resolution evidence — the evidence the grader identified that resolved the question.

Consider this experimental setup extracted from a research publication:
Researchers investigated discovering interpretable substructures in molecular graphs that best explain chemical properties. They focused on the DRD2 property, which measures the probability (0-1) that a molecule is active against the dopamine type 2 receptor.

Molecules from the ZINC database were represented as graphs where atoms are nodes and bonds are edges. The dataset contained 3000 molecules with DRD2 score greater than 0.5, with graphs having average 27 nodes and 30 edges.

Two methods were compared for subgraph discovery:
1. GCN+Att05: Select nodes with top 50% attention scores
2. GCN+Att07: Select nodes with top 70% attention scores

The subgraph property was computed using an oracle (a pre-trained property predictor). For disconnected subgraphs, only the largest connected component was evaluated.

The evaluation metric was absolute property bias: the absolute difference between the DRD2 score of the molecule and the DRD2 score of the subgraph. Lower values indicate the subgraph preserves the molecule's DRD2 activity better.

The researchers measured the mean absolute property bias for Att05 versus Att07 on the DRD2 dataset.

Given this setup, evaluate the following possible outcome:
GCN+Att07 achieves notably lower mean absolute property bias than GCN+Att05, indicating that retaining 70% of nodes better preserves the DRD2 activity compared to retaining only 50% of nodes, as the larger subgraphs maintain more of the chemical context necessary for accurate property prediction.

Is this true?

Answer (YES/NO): YES